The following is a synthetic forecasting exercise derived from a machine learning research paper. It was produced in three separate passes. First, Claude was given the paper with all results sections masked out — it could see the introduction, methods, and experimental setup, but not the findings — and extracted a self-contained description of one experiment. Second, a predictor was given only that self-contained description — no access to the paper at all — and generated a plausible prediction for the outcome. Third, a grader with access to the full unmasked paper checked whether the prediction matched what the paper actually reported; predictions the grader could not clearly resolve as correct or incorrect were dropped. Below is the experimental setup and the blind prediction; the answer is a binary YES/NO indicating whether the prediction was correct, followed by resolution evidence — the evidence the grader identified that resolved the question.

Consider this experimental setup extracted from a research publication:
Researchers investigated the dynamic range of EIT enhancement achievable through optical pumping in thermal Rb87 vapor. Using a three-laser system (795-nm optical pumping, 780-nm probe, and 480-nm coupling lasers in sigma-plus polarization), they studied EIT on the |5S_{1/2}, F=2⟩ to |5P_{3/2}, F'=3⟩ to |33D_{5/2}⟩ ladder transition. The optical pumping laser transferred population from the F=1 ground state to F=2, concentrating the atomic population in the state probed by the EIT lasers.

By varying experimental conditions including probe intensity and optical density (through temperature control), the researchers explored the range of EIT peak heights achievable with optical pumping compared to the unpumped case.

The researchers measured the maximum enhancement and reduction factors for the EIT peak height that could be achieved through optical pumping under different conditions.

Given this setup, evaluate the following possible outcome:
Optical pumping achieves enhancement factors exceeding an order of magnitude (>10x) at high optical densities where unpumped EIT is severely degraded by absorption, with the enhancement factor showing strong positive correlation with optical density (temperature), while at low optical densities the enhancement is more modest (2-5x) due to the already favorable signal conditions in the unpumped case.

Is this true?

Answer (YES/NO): NO